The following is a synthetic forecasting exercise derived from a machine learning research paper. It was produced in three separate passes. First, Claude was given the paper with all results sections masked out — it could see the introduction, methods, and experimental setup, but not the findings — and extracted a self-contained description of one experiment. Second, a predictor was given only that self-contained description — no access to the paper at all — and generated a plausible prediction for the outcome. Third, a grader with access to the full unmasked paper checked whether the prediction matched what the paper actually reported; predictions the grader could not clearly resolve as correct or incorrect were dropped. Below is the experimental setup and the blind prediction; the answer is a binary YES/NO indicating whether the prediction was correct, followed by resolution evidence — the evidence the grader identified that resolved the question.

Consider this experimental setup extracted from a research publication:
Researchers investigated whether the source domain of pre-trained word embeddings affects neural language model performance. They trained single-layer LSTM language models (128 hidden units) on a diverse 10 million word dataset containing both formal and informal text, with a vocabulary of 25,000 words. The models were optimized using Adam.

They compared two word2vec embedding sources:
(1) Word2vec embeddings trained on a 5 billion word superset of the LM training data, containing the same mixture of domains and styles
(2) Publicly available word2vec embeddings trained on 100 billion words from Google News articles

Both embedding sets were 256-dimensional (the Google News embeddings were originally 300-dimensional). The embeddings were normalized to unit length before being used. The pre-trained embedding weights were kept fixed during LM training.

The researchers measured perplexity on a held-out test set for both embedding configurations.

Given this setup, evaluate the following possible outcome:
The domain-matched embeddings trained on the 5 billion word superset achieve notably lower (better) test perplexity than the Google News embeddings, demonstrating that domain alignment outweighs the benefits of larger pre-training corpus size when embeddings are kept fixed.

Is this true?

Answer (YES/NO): YES